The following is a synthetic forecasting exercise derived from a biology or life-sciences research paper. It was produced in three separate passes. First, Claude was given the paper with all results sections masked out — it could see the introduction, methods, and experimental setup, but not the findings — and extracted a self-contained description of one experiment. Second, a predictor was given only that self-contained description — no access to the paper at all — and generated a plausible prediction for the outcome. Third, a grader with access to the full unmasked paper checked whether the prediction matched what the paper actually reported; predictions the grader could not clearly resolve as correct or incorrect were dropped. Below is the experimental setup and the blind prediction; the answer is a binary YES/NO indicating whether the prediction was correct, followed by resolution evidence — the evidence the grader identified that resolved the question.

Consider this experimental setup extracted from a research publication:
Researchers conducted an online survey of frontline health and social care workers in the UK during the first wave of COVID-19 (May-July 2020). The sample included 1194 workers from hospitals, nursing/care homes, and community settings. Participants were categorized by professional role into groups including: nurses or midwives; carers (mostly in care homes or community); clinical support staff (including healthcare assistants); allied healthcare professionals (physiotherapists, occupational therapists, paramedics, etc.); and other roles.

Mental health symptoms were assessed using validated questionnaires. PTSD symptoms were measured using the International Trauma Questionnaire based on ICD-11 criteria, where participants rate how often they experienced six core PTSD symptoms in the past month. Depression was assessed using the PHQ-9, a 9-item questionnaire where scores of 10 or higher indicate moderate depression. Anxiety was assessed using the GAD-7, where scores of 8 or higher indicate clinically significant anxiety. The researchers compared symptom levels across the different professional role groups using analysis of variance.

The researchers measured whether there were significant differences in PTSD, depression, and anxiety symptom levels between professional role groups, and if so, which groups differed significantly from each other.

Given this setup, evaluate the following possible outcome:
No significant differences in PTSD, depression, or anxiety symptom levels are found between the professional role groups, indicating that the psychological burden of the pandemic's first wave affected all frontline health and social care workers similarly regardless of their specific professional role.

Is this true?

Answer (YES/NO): NO